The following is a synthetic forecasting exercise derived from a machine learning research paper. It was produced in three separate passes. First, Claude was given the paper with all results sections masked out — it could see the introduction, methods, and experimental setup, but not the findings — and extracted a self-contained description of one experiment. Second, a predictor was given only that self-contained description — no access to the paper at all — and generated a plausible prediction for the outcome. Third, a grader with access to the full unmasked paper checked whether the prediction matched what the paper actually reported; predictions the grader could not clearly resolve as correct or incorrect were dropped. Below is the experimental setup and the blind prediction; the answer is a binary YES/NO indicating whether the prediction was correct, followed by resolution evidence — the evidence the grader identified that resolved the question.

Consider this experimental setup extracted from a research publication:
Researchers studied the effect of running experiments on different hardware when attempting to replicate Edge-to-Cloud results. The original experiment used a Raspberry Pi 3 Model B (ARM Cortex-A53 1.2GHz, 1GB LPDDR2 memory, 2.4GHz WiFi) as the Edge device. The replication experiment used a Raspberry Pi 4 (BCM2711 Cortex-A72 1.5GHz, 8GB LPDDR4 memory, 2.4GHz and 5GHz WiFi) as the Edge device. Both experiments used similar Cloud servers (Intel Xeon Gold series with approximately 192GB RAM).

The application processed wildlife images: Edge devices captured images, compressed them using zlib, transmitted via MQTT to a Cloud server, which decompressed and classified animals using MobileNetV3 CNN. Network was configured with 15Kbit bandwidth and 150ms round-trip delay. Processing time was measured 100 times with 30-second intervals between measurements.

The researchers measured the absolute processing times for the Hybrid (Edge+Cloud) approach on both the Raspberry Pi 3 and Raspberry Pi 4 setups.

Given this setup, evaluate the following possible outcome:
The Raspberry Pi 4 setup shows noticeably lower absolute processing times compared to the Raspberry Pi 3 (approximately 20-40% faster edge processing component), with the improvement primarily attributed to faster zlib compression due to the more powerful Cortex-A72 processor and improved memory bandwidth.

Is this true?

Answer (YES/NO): NO